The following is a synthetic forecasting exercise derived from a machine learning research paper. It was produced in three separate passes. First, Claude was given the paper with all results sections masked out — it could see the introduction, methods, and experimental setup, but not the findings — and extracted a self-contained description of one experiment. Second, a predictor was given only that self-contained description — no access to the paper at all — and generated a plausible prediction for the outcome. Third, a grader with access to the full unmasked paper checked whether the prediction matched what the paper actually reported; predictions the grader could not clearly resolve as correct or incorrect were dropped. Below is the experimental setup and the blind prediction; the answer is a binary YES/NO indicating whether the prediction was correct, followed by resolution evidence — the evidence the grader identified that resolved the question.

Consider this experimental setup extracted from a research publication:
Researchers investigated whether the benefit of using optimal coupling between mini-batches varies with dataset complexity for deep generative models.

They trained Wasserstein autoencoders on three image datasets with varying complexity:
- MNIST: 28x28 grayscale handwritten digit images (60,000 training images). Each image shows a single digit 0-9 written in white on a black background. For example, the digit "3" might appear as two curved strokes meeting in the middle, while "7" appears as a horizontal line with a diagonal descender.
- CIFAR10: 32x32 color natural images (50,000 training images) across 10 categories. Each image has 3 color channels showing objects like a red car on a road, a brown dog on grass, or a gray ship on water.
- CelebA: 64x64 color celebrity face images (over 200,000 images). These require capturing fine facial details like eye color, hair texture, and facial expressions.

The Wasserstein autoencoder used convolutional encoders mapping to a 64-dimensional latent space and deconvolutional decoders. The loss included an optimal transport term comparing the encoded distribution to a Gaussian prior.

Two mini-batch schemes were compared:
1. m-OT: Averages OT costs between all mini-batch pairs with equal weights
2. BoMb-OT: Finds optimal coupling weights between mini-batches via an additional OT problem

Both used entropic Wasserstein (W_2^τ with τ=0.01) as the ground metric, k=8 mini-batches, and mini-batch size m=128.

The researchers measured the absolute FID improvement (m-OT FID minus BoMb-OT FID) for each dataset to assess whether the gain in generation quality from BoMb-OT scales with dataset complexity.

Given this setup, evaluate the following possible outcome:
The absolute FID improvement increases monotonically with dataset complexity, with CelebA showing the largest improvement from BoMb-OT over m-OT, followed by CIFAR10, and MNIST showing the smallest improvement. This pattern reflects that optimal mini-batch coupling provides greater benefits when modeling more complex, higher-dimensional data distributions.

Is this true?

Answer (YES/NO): NO